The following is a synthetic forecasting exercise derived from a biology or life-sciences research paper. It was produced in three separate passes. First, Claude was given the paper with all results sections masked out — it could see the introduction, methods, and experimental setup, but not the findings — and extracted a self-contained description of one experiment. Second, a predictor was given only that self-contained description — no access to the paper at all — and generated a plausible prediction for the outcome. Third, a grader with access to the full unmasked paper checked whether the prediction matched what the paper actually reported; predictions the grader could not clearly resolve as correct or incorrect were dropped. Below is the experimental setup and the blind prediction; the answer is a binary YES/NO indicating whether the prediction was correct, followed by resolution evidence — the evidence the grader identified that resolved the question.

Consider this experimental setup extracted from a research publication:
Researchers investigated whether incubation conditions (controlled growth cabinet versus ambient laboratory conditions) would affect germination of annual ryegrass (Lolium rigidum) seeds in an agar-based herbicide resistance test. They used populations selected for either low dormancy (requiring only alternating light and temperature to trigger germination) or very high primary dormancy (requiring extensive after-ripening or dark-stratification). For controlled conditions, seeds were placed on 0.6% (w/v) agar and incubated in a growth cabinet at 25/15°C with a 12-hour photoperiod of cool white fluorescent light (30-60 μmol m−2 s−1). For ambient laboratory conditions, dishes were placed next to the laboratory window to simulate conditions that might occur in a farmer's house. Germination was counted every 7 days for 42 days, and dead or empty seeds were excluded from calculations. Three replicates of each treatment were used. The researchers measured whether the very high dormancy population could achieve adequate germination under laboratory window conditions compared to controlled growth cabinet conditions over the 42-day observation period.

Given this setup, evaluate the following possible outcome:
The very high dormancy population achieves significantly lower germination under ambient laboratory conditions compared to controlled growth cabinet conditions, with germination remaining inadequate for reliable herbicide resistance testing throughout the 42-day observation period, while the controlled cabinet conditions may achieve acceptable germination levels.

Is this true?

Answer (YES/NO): NO